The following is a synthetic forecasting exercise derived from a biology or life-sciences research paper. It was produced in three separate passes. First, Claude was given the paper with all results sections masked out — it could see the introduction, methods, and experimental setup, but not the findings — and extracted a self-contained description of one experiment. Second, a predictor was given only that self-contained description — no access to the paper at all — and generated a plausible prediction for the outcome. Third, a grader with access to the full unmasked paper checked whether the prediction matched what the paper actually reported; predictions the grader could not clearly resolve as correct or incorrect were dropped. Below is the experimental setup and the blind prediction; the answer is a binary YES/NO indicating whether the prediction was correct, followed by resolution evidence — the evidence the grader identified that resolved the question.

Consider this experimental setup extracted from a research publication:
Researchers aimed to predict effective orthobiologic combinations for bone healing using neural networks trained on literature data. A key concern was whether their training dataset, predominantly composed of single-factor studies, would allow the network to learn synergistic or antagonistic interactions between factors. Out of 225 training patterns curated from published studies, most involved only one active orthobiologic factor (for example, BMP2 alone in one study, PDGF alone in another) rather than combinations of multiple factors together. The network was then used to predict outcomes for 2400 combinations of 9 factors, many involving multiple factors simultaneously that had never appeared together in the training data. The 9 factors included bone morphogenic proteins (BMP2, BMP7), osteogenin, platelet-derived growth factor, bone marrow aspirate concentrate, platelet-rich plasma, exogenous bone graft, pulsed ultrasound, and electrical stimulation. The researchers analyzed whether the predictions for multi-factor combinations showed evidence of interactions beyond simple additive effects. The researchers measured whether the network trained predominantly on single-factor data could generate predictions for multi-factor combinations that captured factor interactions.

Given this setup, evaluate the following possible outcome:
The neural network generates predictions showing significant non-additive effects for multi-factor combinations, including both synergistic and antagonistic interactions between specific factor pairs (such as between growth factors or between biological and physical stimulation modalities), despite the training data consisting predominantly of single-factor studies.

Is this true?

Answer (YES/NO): YES